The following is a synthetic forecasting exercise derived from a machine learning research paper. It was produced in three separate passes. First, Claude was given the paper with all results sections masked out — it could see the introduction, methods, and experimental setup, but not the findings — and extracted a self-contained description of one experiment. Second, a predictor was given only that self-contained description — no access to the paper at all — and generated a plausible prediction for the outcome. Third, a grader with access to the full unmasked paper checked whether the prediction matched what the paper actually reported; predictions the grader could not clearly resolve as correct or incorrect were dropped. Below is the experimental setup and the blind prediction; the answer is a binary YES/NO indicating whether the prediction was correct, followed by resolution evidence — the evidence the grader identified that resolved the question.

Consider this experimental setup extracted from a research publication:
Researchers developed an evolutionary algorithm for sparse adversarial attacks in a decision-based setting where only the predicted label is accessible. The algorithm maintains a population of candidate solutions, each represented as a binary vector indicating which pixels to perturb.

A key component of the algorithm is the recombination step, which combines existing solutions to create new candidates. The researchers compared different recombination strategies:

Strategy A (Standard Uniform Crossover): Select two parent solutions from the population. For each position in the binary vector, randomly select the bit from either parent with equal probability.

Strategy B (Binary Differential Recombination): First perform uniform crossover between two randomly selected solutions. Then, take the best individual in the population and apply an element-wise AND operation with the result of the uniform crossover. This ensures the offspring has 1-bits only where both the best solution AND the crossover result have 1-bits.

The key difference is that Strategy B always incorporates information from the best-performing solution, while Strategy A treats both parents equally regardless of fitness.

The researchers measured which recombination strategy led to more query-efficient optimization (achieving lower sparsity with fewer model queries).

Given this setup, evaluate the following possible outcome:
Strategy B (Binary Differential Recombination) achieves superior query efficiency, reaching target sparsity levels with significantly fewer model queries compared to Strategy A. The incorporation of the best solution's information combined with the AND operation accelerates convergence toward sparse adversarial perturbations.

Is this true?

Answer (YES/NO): YES